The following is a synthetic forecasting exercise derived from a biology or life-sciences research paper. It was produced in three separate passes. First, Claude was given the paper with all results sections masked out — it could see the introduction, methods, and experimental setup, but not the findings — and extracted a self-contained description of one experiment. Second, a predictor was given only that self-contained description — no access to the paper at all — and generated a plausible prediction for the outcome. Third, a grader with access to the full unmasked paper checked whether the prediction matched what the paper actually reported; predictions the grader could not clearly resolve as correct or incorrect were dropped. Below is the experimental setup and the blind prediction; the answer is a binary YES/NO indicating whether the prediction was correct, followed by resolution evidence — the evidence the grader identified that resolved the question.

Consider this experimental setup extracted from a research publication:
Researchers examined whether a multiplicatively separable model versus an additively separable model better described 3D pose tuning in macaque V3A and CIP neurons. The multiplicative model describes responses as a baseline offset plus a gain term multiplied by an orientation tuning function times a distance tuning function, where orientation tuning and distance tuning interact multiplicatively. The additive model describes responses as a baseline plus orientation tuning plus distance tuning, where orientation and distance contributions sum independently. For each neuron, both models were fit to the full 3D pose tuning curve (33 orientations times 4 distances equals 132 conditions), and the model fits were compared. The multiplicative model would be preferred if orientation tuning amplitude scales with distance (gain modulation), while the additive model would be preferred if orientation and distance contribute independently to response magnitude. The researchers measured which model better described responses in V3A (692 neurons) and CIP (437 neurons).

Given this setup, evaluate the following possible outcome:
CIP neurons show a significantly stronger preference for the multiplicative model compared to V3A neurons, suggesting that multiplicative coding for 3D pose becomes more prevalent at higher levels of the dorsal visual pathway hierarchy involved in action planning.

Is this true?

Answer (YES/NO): NO